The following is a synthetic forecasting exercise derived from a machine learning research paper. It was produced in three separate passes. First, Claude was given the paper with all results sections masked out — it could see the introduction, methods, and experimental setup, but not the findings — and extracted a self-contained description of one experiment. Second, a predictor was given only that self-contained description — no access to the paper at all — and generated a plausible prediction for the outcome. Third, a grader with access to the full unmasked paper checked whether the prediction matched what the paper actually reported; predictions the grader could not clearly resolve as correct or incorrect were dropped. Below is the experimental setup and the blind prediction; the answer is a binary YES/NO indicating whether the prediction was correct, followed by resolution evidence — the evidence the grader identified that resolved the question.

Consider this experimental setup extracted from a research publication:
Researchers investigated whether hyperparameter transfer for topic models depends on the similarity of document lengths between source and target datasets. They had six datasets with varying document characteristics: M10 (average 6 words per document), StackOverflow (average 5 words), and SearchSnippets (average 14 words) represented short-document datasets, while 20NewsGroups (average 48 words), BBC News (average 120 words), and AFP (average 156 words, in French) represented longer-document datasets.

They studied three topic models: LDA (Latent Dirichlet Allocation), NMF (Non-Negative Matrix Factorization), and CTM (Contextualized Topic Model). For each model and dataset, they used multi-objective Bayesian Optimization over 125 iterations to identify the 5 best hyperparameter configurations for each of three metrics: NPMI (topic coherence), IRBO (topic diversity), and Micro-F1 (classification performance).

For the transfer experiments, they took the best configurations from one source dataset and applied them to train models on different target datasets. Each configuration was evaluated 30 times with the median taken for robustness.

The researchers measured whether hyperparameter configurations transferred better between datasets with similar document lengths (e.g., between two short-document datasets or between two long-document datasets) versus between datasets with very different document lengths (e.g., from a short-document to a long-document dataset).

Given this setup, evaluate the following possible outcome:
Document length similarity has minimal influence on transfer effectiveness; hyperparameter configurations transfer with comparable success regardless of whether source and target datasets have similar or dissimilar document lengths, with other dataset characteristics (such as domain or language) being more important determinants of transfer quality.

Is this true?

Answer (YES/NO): NO